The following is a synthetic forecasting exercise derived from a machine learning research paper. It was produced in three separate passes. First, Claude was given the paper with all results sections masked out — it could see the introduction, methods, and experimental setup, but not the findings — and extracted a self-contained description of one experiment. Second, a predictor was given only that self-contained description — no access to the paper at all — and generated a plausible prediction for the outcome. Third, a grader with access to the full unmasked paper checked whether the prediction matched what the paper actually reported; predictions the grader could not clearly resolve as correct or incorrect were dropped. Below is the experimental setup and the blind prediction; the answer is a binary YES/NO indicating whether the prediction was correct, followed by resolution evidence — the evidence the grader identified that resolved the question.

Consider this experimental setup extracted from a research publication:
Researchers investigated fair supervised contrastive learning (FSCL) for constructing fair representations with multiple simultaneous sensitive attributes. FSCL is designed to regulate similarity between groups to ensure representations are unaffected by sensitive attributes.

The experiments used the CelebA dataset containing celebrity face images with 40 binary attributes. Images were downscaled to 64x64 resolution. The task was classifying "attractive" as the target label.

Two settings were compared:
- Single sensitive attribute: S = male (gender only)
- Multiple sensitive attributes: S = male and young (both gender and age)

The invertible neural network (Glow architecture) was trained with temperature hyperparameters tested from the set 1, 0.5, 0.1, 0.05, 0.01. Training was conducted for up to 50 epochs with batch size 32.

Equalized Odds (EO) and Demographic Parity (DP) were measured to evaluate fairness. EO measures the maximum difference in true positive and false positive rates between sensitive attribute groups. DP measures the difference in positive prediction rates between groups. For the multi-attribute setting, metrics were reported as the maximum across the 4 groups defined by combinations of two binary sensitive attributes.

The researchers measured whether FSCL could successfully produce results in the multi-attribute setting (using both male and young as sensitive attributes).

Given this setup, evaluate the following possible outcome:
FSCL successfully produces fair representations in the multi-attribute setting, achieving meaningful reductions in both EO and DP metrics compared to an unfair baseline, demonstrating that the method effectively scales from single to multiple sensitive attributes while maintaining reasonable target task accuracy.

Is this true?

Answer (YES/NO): NO